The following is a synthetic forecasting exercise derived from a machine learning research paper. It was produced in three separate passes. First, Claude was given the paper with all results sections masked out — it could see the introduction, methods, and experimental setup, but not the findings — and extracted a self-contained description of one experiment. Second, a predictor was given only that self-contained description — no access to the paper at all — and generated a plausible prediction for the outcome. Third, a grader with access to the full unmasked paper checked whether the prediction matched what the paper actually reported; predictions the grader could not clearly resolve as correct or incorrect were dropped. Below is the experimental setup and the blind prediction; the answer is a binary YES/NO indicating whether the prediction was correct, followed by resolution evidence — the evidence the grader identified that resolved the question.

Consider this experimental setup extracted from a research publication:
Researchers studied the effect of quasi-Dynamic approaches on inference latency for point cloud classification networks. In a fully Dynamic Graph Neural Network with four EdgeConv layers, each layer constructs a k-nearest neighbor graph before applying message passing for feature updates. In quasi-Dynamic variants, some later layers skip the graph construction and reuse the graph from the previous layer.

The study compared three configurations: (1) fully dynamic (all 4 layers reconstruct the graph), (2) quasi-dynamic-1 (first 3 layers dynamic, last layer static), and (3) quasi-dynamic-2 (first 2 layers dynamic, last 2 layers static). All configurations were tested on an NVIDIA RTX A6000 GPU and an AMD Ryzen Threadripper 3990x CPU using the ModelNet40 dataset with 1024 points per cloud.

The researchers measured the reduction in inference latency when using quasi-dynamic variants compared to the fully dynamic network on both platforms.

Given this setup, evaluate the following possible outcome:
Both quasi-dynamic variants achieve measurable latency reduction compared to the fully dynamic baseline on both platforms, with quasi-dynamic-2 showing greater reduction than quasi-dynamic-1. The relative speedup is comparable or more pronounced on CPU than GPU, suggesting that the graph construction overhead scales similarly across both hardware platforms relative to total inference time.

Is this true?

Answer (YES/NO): YES